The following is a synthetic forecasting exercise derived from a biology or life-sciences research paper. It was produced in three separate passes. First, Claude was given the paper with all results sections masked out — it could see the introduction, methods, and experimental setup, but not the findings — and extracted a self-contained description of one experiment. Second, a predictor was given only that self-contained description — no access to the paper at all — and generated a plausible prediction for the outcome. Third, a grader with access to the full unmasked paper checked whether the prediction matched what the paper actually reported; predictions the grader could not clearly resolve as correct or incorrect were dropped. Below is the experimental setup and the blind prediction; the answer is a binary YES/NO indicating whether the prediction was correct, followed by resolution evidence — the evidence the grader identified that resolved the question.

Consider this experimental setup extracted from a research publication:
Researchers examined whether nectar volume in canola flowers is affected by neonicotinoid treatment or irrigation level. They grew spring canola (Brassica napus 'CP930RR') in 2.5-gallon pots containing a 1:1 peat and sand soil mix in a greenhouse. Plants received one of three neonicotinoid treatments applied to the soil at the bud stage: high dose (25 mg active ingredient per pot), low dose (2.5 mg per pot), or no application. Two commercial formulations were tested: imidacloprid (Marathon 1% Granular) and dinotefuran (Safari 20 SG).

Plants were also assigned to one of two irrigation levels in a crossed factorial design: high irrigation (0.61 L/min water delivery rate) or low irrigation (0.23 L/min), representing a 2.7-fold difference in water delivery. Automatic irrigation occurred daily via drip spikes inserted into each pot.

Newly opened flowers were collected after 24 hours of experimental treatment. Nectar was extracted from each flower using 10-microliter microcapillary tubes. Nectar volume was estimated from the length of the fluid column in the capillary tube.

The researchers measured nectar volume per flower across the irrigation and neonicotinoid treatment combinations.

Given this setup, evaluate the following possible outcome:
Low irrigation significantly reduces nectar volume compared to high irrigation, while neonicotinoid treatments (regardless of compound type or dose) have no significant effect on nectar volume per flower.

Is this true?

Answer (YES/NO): YES